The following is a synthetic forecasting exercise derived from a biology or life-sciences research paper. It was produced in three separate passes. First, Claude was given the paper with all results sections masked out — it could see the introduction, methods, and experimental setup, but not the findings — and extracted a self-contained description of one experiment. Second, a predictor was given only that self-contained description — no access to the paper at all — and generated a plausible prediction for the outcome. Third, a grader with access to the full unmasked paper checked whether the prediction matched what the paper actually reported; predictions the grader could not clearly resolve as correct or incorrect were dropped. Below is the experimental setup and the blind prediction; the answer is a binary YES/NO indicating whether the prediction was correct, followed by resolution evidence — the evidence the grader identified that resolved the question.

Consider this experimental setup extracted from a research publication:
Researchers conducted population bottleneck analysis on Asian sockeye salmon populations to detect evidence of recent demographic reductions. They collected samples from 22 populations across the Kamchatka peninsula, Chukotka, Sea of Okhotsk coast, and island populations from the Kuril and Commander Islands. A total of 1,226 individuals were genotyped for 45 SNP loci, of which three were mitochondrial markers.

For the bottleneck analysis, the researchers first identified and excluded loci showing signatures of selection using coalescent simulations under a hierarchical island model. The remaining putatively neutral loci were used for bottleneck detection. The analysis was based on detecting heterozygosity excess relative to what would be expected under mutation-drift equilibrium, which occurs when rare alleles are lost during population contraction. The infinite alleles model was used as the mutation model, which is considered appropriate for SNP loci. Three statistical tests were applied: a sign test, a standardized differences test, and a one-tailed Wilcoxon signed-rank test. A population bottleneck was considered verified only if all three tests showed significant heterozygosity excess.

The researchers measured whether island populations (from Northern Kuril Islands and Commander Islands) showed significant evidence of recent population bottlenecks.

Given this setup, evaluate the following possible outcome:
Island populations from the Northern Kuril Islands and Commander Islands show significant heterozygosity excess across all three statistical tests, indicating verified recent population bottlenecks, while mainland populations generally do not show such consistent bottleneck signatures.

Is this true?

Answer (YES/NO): NO